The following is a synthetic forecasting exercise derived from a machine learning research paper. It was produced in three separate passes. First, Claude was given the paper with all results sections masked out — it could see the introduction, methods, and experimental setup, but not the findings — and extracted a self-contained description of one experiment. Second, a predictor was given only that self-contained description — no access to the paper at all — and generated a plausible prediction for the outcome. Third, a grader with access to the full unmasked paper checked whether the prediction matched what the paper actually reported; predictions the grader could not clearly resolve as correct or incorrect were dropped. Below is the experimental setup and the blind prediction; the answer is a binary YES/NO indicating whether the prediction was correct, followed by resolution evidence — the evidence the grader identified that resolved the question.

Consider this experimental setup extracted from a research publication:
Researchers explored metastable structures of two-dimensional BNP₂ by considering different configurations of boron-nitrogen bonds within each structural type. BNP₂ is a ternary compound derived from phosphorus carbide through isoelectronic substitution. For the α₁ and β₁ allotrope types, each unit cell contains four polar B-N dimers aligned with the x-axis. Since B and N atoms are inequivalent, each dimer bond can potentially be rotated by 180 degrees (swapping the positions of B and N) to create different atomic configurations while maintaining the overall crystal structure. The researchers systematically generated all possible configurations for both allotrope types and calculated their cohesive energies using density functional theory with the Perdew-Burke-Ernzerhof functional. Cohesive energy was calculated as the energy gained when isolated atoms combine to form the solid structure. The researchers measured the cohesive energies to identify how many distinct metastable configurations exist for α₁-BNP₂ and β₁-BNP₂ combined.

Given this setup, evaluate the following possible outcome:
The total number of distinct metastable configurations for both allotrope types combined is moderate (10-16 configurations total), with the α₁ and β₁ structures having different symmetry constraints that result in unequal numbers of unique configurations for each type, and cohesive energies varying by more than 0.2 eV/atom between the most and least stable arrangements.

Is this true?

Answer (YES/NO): NO